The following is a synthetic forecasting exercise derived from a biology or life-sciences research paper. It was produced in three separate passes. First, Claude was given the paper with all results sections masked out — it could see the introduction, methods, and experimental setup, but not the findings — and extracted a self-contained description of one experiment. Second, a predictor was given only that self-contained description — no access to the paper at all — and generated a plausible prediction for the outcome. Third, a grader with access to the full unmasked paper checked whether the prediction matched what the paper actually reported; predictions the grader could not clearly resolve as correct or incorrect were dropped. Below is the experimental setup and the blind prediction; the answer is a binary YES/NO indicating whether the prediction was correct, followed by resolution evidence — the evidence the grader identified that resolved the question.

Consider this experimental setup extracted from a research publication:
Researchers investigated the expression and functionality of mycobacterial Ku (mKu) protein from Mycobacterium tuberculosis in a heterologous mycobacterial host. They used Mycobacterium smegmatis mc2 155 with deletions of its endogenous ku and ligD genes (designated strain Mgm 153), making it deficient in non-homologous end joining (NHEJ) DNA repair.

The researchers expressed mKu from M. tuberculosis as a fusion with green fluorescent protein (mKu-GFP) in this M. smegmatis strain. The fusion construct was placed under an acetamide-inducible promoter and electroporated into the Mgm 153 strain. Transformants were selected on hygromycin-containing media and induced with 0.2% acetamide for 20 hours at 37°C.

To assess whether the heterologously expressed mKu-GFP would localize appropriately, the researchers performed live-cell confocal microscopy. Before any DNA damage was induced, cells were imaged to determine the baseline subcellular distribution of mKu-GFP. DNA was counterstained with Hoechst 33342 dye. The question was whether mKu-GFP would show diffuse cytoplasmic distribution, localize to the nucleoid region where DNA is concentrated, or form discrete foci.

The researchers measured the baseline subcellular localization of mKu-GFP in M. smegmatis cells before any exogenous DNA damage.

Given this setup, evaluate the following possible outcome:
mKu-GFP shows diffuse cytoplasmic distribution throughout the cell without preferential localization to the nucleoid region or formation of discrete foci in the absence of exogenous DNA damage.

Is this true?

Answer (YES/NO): YES